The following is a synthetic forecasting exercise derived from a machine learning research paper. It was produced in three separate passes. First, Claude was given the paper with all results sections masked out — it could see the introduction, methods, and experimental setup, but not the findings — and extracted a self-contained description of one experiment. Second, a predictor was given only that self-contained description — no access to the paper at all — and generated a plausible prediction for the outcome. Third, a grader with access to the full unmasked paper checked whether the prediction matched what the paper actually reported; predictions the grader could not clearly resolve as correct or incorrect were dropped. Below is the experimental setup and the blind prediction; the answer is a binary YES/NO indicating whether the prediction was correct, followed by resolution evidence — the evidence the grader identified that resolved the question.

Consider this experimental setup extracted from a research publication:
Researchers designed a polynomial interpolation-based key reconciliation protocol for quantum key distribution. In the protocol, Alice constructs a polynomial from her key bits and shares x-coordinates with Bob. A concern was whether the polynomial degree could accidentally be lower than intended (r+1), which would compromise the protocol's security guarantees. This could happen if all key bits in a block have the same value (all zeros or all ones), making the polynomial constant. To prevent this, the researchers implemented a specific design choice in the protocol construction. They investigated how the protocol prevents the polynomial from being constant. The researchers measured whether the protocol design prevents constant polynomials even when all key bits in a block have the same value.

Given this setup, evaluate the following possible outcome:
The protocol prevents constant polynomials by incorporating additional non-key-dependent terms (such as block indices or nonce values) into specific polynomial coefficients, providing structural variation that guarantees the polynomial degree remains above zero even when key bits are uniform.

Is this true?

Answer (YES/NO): NO